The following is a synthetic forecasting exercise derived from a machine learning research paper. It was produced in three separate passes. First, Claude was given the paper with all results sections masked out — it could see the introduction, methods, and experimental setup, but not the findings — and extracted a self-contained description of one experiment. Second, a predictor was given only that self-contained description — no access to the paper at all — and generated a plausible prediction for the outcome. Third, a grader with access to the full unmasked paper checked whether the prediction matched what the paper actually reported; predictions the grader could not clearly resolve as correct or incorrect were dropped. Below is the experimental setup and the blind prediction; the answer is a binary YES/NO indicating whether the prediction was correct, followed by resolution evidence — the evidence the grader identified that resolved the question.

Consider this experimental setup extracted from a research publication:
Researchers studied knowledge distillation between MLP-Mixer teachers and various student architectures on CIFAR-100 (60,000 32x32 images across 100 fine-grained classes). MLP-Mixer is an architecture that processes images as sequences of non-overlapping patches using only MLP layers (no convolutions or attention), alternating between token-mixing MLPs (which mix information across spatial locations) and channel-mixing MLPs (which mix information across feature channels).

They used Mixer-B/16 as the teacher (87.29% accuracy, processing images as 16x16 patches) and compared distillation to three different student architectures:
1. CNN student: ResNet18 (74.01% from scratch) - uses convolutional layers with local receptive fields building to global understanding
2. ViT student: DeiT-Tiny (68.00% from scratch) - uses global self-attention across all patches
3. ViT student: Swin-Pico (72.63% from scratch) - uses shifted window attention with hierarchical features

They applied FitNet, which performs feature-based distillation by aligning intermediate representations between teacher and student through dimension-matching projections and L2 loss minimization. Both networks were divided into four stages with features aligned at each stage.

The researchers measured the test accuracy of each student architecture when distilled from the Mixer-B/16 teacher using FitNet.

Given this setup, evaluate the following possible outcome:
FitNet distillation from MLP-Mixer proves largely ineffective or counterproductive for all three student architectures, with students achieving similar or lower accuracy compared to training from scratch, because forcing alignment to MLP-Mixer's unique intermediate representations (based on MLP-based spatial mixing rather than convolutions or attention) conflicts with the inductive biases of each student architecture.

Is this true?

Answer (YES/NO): NO